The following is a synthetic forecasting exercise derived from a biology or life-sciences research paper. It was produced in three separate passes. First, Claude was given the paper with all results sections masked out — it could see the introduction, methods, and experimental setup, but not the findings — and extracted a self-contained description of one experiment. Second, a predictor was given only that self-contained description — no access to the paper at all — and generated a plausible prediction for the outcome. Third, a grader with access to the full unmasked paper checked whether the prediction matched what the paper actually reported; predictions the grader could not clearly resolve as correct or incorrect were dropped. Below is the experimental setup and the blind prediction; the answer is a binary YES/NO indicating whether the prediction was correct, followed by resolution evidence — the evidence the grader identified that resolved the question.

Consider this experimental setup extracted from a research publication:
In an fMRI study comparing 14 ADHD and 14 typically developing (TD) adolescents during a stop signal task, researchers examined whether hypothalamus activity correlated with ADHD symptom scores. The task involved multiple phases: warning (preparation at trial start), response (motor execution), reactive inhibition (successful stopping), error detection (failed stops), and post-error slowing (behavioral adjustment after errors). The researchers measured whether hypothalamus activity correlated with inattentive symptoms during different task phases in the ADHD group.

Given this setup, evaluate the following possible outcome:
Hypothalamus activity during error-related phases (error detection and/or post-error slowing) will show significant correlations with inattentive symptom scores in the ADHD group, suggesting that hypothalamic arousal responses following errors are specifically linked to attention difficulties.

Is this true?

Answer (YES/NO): YES